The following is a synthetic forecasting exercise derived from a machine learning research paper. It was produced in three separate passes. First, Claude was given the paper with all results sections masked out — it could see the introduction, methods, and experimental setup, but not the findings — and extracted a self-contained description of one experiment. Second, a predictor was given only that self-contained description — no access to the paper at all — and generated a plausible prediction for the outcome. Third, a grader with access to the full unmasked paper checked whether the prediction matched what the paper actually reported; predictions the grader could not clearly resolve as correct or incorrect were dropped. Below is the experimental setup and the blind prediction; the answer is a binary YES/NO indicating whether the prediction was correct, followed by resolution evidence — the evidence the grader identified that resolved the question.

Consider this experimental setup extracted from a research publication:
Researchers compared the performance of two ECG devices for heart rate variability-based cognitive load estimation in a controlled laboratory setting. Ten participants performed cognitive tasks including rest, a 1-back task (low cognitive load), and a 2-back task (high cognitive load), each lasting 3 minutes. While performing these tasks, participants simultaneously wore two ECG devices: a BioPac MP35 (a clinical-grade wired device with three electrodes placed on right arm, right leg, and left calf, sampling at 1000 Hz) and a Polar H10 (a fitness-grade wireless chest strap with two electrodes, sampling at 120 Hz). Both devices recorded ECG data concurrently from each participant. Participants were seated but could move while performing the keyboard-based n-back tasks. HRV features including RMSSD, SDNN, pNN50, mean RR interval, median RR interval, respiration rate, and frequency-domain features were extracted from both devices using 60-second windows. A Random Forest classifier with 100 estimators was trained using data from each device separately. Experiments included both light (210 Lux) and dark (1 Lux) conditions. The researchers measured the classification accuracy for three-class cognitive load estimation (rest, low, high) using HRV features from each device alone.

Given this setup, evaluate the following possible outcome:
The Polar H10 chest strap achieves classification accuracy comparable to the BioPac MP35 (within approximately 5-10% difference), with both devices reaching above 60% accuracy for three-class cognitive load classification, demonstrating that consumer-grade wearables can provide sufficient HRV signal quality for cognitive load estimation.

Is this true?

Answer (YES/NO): YES